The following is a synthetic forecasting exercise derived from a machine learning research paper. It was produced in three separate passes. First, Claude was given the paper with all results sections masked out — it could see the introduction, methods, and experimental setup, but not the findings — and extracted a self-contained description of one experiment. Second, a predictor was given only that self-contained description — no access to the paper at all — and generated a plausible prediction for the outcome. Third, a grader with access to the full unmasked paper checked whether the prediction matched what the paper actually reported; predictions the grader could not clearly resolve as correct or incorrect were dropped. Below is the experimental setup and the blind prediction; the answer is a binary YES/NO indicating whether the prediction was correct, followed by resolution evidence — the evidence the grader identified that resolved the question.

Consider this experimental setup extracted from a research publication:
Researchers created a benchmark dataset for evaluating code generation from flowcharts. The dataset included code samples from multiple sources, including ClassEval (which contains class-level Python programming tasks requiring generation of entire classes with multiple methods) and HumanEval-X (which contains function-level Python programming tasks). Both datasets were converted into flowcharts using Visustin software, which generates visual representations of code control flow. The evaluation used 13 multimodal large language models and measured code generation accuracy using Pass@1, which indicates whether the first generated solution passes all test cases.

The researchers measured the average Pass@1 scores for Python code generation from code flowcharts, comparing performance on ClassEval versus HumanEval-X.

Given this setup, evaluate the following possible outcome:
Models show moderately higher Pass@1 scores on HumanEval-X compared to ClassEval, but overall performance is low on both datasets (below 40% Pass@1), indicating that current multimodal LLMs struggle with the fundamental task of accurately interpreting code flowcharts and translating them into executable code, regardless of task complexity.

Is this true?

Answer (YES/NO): NO